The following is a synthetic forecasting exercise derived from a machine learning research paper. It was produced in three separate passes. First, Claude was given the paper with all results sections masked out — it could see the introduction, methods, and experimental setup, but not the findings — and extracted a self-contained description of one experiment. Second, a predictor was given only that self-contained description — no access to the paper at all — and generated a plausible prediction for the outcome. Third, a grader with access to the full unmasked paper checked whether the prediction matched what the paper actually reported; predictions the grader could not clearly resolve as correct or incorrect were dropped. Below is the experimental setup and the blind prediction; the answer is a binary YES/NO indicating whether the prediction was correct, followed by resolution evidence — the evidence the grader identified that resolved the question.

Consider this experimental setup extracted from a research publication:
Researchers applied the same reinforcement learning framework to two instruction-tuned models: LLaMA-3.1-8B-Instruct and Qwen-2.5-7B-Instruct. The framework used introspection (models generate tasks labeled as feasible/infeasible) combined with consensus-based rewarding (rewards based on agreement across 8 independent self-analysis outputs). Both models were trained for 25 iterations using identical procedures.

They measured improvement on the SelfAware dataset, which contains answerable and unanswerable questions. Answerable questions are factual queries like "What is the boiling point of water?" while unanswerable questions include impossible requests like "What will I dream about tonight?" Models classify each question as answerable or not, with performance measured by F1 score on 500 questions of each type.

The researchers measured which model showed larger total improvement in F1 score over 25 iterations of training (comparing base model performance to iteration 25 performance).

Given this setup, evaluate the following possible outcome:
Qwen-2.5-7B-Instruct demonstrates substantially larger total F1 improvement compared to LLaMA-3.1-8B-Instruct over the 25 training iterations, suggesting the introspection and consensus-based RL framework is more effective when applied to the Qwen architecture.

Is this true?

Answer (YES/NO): NO